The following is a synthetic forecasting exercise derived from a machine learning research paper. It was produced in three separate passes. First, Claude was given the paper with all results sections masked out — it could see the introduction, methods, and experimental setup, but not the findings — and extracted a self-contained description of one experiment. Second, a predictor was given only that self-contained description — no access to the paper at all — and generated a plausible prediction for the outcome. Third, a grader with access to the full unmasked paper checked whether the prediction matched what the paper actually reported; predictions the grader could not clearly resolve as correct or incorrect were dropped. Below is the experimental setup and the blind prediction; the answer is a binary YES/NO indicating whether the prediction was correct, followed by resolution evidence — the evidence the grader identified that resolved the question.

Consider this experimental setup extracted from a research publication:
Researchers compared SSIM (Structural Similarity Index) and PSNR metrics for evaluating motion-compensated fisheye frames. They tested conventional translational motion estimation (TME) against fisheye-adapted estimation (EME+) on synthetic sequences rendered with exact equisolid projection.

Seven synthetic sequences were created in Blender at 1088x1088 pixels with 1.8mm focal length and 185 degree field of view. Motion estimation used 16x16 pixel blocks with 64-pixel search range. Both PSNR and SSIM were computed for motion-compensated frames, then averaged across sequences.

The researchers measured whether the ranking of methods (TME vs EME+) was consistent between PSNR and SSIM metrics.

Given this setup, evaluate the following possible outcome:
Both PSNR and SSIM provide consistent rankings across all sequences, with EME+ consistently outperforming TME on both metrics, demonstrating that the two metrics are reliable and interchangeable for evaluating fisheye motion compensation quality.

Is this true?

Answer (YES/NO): NO